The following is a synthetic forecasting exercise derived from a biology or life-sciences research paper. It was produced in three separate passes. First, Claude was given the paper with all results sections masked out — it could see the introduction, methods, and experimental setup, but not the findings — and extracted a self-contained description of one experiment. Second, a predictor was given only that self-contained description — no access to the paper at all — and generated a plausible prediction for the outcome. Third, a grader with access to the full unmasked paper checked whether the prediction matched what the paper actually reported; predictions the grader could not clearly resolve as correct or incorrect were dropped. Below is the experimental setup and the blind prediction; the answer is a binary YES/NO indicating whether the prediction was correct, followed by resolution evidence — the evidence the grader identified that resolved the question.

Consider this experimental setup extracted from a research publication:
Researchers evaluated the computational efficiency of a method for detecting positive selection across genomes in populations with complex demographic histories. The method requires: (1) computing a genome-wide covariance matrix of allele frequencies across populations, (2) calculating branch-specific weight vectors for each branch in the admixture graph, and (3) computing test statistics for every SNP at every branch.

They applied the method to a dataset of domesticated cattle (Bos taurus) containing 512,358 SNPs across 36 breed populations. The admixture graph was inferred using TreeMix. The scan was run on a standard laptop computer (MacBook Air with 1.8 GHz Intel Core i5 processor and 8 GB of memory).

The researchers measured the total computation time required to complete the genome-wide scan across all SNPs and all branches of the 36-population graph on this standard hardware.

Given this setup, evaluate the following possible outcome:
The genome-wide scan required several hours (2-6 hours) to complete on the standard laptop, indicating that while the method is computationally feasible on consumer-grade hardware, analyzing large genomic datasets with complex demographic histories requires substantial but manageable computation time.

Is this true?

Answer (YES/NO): NO